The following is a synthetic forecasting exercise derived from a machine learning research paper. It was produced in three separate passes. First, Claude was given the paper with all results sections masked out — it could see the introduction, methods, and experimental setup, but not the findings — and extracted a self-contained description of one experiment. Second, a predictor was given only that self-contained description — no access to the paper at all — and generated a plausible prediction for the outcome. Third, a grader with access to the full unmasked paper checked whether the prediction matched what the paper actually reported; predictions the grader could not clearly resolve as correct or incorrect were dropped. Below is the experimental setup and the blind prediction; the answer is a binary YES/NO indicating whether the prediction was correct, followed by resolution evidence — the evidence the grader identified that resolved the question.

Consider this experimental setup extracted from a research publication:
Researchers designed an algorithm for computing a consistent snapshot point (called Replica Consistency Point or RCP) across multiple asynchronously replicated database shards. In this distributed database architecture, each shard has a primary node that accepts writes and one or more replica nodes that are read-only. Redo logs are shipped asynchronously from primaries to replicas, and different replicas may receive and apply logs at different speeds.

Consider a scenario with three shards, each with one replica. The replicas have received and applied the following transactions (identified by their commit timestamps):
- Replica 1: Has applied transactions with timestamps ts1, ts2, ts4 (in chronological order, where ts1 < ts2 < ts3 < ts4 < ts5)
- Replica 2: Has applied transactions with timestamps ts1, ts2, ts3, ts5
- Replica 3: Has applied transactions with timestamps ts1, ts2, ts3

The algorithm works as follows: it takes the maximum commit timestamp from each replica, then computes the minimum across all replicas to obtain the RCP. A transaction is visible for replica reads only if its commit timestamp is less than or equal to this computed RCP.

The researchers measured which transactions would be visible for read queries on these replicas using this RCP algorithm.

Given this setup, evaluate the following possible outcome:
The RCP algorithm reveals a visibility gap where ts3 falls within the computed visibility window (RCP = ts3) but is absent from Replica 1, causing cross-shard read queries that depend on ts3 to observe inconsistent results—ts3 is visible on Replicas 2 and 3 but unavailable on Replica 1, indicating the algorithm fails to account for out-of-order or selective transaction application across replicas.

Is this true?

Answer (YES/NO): NO